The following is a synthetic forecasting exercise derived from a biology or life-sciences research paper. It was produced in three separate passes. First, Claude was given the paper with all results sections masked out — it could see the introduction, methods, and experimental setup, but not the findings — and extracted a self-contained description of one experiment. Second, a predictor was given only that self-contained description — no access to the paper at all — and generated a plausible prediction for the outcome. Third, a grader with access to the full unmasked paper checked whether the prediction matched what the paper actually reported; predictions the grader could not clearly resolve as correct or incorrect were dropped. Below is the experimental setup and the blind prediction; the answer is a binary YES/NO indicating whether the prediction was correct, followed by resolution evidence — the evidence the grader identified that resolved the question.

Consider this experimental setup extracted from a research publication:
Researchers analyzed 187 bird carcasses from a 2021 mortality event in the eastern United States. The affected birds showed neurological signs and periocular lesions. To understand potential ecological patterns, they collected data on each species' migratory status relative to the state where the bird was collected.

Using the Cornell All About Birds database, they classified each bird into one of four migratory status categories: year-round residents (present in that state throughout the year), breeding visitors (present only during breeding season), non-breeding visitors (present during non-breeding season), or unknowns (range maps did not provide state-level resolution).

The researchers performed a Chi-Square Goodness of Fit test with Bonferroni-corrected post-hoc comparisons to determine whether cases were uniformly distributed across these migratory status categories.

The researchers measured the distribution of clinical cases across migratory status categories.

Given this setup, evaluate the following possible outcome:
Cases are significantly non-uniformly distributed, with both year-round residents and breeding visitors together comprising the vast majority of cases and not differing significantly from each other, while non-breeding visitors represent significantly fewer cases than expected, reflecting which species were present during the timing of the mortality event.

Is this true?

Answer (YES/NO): NO